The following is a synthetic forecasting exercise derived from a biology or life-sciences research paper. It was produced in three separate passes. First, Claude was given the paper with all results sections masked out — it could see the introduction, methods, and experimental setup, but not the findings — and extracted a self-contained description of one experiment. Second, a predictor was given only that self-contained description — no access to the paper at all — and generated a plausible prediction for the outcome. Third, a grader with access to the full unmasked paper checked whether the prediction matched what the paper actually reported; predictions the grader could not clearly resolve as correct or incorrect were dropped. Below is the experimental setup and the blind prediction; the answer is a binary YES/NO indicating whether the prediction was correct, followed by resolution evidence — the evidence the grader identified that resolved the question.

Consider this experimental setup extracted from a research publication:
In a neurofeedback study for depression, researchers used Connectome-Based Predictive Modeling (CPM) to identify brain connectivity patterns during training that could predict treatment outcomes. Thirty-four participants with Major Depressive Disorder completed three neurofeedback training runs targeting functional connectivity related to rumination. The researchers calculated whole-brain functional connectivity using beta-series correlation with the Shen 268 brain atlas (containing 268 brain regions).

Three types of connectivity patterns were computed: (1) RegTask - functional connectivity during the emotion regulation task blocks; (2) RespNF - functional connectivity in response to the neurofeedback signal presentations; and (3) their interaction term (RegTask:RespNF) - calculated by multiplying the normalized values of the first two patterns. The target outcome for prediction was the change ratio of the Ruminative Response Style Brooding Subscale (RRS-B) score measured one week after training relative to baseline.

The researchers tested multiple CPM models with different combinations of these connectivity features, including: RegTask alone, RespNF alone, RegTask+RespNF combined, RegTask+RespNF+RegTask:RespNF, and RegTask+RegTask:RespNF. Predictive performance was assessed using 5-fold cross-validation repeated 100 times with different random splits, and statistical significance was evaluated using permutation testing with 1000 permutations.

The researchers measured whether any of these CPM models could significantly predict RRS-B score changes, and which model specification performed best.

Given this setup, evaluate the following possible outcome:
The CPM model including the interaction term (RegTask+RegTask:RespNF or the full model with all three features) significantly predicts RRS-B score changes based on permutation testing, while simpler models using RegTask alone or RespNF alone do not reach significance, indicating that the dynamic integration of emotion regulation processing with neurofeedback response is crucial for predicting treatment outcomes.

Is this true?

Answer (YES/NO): YES